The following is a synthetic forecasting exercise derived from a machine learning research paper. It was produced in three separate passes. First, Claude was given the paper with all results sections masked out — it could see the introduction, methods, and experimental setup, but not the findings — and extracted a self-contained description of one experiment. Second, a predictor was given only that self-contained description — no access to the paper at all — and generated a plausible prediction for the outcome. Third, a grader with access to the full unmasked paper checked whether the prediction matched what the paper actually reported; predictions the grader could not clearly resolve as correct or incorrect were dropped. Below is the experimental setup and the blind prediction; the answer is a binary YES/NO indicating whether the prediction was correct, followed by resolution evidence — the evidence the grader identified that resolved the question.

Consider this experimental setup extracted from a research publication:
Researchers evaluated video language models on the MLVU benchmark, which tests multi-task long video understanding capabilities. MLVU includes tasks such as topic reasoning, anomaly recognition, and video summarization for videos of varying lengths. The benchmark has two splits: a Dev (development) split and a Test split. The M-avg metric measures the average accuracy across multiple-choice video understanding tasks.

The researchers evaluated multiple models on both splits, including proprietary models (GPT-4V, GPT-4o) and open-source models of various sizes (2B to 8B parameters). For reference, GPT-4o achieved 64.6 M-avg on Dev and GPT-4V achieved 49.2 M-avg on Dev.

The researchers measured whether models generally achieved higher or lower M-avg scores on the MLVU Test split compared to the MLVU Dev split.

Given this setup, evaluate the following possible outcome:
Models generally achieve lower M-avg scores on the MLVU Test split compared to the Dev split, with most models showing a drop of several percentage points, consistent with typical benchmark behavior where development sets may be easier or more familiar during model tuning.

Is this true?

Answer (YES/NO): YES